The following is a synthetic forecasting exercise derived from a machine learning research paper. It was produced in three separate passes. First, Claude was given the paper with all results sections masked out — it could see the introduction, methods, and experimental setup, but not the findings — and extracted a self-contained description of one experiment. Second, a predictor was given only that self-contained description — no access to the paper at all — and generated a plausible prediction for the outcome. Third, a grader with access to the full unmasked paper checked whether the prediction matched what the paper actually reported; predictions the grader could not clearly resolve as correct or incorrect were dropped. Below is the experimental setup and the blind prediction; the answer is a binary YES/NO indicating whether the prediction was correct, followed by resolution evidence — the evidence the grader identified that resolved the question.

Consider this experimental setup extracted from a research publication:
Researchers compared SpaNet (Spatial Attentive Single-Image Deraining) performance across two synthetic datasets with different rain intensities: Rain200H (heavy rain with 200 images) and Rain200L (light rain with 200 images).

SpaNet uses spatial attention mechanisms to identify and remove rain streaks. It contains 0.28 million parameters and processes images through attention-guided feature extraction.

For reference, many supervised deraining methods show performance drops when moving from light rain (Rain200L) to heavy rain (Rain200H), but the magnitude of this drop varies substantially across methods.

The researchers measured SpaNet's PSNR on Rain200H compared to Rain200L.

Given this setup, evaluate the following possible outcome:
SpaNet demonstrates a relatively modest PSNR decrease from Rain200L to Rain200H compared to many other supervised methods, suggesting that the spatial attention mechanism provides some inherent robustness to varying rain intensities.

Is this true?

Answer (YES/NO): NO